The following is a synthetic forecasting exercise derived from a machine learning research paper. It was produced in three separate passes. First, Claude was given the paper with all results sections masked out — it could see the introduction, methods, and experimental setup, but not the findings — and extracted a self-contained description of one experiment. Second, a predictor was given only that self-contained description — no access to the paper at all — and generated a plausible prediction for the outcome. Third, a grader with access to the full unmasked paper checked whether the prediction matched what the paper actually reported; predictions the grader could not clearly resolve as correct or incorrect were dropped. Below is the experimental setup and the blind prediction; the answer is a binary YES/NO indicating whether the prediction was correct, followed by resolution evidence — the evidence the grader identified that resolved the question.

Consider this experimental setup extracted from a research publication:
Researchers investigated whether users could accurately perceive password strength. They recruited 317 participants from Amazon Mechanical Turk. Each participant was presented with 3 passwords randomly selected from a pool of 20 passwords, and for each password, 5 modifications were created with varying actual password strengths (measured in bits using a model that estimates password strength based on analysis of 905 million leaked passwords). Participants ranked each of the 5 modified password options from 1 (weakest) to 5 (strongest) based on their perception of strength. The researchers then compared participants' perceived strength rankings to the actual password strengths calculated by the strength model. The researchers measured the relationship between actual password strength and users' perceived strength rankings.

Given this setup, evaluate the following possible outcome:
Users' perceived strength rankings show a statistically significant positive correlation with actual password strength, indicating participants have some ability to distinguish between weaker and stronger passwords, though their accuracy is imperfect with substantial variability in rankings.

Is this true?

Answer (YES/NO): NO